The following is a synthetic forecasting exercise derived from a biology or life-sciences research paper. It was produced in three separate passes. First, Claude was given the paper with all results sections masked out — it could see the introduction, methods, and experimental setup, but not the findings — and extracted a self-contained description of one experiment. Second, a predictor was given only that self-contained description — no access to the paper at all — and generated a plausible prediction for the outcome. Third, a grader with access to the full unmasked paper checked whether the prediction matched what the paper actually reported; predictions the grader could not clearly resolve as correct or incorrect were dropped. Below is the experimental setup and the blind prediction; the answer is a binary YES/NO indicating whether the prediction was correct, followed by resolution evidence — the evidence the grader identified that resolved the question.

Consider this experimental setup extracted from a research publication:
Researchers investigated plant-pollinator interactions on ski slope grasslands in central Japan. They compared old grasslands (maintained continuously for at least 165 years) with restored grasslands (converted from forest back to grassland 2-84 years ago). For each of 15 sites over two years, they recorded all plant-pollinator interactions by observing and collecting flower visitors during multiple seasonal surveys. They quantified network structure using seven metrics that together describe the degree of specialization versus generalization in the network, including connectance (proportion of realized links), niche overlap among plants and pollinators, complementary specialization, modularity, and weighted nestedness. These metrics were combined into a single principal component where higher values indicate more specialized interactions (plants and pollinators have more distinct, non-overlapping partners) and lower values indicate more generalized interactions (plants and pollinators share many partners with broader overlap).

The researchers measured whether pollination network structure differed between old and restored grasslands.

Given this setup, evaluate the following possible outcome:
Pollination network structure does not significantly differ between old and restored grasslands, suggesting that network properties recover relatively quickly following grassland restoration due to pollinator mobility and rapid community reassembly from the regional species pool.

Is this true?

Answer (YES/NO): NO